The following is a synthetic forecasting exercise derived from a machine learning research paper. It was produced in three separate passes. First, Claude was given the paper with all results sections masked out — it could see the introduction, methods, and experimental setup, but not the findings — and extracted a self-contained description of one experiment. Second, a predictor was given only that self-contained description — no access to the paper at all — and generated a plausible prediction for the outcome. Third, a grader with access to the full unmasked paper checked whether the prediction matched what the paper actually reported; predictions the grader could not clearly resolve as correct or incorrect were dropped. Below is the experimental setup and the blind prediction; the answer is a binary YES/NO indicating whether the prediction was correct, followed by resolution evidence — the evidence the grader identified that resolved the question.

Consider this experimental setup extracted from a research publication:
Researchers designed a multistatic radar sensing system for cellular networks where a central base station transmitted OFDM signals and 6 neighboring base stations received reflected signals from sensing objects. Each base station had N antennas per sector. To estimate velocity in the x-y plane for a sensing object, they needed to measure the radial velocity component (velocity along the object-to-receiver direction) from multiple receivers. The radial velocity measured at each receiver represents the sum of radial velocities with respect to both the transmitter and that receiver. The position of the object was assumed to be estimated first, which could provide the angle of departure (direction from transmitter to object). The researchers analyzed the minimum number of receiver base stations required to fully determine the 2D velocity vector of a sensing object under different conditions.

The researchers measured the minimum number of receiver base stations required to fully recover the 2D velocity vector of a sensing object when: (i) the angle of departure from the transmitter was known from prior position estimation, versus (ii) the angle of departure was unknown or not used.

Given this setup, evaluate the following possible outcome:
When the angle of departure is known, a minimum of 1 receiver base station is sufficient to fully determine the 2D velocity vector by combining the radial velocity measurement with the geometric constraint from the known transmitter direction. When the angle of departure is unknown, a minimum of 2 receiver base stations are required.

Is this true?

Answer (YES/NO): NO